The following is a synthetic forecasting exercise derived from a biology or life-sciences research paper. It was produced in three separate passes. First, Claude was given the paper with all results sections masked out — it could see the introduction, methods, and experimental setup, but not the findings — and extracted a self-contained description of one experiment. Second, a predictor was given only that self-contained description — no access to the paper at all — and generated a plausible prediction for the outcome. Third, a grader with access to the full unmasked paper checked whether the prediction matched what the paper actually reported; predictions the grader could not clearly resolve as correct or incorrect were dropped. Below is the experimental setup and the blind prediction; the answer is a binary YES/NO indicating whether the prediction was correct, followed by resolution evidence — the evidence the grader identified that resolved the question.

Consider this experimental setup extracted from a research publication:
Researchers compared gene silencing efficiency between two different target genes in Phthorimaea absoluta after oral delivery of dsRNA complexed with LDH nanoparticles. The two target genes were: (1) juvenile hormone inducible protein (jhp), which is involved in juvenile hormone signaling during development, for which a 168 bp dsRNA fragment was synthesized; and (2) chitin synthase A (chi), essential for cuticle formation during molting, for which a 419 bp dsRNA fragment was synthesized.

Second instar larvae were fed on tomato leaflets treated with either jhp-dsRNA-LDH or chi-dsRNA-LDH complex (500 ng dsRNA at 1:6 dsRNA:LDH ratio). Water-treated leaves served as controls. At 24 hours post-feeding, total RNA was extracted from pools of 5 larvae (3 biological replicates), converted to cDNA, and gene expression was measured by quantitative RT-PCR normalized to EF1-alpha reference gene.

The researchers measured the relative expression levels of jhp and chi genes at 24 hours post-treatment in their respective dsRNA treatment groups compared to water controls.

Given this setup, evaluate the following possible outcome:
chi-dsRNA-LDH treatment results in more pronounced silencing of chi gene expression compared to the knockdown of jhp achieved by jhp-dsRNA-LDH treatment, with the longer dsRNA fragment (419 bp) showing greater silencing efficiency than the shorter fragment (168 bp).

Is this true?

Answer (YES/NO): NO